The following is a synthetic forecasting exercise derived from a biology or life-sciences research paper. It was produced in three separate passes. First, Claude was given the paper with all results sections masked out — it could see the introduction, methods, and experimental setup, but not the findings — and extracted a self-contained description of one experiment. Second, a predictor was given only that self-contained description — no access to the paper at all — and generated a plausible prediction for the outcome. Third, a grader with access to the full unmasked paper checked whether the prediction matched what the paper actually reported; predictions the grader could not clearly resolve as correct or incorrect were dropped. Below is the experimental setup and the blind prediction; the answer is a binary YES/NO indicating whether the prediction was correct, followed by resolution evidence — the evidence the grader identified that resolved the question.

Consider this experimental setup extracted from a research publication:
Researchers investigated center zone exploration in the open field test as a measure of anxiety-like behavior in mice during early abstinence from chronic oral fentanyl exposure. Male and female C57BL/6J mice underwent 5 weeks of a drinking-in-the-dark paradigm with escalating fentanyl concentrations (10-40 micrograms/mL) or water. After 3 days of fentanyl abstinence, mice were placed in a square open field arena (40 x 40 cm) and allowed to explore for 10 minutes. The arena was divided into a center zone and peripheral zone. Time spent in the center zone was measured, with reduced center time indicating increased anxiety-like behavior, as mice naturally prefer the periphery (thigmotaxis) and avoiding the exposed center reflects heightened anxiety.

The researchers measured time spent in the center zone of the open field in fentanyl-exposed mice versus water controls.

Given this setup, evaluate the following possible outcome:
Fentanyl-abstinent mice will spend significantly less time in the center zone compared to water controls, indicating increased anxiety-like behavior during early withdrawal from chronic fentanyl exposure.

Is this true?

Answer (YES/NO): NO